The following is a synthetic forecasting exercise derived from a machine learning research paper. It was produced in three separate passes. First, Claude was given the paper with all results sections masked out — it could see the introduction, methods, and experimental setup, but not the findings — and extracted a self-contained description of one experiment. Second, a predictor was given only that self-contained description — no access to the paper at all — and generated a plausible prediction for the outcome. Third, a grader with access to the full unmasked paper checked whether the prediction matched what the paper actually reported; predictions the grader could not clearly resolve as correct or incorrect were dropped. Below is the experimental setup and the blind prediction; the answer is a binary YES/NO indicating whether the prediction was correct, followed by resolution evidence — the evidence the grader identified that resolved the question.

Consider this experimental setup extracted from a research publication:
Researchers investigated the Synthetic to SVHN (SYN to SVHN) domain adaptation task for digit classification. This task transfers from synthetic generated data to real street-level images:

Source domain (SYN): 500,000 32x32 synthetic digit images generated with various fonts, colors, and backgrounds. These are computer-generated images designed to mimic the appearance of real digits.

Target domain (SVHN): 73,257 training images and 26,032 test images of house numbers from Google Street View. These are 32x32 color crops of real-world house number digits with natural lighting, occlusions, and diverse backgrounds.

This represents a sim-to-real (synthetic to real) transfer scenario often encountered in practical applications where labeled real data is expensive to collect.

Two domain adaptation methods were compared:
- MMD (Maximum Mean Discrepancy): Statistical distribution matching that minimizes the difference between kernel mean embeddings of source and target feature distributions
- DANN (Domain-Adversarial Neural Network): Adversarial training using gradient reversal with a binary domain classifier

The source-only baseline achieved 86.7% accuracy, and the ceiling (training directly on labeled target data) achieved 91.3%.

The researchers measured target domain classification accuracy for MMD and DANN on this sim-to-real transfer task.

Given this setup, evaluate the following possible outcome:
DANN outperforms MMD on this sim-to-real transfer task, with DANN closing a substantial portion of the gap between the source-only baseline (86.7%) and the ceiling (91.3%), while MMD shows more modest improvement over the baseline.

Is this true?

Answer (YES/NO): YES